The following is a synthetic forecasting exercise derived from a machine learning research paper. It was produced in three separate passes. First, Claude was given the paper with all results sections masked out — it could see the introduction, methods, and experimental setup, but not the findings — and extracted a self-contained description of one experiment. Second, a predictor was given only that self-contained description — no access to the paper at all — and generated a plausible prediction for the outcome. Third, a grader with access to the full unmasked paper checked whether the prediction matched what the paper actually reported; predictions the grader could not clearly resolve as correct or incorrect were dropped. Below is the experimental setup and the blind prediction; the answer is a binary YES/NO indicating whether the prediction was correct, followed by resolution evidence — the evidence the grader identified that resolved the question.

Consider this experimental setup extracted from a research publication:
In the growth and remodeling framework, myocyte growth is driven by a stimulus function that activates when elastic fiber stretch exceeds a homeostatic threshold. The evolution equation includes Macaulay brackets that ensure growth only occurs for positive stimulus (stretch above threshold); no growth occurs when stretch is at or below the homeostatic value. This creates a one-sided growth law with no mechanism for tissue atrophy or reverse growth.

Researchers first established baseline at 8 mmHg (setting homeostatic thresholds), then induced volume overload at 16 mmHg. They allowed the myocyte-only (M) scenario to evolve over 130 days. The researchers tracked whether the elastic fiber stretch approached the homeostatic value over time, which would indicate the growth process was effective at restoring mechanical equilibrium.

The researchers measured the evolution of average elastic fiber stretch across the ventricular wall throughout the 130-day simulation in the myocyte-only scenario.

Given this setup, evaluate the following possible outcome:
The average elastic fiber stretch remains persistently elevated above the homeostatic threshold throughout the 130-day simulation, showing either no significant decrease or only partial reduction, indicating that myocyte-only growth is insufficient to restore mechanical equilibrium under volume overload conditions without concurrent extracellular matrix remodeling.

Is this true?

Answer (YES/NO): NO